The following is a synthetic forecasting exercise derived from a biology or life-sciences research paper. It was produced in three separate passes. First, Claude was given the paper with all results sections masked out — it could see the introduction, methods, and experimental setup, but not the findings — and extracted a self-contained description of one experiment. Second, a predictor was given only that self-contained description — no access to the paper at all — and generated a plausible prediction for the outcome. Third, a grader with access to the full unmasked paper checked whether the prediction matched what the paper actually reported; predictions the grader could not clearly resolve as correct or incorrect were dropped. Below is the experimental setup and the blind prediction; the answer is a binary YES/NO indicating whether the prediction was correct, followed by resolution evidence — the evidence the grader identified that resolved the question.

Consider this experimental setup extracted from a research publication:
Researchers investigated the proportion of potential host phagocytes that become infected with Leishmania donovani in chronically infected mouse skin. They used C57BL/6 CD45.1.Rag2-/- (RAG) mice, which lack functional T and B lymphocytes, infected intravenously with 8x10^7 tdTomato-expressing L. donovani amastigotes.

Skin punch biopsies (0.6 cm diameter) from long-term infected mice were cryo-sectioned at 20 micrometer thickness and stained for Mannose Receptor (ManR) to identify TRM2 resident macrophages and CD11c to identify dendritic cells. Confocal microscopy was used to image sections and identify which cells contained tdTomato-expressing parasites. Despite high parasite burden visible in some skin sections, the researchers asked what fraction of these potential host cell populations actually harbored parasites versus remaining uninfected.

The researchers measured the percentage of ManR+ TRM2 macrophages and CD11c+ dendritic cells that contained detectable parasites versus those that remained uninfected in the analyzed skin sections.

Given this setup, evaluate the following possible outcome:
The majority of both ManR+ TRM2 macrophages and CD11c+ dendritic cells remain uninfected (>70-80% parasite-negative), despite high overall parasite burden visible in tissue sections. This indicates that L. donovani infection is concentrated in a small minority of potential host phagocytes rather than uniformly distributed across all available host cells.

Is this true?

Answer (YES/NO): YES